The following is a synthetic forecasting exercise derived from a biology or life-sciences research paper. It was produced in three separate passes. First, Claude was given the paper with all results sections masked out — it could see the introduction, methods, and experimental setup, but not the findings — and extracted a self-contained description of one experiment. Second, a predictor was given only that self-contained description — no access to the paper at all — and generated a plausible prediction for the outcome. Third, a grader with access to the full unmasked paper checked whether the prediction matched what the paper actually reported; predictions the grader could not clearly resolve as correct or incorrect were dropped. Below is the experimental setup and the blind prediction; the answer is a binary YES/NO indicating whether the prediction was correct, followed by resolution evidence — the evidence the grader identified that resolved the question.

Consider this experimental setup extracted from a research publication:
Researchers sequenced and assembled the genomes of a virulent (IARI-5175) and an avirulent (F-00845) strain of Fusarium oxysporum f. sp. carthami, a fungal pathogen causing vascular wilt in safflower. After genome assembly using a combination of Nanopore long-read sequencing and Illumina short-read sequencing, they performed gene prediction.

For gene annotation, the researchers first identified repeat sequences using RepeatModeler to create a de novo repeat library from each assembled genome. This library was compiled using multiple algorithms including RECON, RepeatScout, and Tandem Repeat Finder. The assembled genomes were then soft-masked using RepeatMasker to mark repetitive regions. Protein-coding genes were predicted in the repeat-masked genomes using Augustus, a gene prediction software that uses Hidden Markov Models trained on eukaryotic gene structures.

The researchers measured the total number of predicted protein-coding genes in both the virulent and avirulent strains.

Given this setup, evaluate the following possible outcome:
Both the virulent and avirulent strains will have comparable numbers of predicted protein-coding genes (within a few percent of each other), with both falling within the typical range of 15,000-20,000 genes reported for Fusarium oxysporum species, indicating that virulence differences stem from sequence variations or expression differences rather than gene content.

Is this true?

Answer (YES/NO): NO